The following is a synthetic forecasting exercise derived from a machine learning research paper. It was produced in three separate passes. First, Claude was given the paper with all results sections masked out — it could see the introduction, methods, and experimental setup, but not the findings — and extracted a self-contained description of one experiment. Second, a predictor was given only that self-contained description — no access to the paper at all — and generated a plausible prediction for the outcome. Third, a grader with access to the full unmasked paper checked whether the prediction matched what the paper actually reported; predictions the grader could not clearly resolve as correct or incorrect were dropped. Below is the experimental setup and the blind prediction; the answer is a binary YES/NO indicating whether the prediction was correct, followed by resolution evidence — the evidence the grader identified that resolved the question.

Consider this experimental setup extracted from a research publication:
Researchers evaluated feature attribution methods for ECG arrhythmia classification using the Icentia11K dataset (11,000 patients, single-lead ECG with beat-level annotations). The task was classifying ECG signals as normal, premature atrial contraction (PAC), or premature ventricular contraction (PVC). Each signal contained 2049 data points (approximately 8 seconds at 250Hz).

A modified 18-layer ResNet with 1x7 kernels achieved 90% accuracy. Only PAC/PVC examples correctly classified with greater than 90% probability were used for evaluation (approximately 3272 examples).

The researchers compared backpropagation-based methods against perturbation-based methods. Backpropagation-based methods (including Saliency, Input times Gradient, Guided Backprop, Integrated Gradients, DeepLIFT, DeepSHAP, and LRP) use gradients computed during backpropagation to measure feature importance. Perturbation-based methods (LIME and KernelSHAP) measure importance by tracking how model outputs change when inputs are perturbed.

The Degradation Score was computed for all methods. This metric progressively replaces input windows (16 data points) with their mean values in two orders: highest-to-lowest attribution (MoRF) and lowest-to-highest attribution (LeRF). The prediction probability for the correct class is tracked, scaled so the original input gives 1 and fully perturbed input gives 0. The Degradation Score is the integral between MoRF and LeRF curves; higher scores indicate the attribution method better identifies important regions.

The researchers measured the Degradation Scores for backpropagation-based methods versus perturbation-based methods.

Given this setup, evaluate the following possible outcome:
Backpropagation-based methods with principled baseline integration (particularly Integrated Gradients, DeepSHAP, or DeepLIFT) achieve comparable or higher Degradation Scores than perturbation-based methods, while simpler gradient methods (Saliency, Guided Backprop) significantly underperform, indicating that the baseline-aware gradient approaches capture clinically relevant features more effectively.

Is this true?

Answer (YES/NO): YES